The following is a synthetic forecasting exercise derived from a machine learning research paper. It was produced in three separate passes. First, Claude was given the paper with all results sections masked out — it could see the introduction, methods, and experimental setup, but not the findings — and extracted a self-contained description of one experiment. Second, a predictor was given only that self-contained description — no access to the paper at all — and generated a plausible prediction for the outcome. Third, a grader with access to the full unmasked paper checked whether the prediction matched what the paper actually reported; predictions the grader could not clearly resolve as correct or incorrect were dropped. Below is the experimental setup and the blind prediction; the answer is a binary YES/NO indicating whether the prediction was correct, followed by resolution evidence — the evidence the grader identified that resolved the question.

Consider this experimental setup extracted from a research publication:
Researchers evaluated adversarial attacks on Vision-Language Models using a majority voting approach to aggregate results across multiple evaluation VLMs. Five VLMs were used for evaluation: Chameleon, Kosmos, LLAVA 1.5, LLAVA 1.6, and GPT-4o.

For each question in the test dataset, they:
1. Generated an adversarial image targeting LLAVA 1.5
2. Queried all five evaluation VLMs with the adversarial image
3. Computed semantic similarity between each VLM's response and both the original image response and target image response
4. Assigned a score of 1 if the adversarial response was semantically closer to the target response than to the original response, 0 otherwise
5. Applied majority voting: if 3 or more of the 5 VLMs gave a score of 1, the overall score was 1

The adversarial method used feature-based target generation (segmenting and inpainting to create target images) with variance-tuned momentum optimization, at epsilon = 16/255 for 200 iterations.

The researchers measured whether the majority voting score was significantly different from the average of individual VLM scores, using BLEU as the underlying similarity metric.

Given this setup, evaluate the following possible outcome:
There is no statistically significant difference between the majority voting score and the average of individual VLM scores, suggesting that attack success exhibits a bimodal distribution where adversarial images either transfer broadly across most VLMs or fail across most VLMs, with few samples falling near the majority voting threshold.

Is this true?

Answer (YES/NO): NO